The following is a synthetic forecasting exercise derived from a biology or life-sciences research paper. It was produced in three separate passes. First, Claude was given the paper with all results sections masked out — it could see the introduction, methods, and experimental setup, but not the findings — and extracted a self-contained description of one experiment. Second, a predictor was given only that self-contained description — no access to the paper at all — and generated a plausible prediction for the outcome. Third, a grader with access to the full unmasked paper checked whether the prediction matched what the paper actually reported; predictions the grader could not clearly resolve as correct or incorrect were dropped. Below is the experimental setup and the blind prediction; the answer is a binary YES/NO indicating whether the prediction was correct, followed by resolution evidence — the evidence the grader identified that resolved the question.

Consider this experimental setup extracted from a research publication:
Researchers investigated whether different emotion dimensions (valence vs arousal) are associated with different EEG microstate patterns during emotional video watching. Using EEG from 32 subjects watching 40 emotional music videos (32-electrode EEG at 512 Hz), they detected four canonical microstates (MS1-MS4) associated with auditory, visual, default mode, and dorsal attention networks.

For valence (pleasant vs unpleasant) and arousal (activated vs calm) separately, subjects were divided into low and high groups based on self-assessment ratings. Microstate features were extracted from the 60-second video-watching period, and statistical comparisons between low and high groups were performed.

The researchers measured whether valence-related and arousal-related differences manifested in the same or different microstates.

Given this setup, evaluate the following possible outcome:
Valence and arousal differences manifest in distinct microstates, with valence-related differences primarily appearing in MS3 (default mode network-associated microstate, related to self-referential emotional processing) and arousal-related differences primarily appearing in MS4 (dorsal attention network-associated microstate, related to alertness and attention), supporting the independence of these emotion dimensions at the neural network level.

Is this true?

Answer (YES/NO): NO